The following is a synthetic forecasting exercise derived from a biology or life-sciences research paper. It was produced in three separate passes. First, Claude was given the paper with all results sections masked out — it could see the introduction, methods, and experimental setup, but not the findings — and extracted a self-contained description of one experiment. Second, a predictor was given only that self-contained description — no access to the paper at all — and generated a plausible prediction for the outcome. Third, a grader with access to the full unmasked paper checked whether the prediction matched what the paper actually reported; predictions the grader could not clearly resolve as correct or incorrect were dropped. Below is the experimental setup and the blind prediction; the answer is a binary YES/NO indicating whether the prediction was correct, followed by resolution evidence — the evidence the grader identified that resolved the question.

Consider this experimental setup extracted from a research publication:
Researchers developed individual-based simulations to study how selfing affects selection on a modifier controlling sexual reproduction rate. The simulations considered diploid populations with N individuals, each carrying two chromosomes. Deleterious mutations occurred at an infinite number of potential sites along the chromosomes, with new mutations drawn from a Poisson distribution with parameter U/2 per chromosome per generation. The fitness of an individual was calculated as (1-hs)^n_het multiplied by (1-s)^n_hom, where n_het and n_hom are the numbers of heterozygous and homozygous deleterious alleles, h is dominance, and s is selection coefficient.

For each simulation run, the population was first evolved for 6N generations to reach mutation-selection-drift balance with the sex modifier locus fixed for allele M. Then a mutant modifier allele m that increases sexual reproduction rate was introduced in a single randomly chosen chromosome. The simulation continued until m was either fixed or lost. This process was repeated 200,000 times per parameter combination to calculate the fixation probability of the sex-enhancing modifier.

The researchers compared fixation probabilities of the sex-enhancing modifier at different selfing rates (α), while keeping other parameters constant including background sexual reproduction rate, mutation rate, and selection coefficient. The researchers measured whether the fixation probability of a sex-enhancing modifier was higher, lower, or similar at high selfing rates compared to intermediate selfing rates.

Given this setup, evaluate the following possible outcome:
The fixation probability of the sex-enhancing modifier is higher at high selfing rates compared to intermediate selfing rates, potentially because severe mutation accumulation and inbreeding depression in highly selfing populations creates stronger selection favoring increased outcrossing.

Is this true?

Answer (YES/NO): YES